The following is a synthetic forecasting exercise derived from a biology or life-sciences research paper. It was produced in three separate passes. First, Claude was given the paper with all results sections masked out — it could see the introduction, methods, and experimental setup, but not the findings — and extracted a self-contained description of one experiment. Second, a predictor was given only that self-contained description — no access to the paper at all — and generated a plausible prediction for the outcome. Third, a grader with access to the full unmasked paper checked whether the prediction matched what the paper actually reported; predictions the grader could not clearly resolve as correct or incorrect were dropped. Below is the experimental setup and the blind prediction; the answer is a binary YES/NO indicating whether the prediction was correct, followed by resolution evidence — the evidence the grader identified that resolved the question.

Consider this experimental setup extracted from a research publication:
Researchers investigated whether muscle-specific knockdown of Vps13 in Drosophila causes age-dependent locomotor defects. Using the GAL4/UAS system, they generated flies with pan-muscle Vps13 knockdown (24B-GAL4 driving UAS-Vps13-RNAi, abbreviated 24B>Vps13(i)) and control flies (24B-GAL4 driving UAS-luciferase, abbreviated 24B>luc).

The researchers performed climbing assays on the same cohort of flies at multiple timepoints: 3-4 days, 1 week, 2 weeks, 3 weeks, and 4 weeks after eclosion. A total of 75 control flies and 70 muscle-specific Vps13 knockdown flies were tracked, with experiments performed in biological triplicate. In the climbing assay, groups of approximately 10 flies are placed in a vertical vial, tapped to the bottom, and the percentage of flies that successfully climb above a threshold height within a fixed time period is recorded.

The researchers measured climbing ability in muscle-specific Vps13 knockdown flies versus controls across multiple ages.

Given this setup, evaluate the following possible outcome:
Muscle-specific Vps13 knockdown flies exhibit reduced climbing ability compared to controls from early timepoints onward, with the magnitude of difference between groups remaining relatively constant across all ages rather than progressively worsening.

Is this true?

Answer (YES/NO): NO